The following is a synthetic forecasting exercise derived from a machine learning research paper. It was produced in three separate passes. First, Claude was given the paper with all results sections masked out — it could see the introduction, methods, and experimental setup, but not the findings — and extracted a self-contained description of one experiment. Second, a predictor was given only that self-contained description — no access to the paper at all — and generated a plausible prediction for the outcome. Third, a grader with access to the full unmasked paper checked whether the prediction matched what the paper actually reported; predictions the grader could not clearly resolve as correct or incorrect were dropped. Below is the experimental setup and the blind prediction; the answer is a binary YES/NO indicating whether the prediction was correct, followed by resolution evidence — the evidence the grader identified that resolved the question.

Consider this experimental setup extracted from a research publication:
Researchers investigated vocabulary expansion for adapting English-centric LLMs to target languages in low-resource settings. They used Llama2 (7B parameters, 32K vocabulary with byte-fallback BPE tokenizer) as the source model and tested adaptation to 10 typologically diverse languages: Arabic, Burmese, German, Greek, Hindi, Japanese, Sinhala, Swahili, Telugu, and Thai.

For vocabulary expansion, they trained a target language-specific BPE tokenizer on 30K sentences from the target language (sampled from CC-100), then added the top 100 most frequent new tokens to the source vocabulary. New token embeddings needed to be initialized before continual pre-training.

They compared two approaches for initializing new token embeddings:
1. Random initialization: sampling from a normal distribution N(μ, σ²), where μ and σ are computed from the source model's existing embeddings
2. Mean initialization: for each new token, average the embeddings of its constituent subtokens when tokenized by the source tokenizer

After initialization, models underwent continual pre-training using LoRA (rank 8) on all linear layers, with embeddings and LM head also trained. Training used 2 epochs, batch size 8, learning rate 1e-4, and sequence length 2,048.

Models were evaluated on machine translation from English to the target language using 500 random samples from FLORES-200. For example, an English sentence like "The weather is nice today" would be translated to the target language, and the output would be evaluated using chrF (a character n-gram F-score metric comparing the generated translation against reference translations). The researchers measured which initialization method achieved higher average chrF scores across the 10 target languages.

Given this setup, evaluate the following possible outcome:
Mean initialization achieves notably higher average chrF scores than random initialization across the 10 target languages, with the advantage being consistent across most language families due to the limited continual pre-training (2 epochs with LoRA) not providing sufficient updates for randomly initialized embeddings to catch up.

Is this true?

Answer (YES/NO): NO